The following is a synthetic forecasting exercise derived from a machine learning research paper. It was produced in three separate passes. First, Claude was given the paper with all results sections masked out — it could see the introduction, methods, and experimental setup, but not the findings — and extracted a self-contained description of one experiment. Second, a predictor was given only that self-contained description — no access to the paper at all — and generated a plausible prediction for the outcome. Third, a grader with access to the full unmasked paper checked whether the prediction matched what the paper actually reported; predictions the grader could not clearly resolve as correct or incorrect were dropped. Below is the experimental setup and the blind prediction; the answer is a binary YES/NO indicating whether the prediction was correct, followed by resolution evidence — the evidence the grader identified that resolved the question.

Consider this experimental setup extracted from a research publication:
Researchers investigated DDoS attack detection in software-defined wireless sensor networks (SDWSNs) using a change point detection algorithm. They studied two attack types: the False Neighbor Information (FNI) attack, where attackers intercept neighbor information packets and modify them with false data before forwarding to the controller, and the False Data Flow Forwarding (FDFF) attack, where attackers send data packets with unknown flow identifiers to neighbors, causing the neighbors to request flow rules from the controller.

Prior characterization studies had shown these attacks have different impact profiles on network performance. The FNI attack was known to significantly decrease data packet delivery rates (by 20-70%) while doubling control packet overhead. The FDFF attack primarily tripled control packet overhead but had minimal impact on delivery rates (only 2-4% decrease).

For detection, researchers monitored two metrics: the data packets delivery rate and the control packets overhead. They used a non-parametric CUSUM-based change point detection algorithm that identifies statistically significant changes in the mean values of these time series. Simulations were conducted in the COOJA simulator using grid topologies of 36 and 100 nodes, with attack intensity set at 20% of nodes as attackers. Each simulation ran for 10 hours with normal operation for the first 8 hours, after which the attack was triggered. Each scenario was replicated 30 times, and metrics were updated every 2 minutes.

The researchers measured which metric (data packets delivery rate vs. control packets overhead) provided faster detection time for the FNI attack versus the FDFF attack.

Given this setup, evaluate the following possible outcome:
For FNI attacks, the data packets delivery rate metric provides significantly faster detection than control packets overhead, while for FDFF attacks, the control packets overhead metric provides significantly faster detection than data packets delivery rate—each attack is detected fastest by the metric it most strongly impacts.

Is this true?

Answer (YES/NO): YES